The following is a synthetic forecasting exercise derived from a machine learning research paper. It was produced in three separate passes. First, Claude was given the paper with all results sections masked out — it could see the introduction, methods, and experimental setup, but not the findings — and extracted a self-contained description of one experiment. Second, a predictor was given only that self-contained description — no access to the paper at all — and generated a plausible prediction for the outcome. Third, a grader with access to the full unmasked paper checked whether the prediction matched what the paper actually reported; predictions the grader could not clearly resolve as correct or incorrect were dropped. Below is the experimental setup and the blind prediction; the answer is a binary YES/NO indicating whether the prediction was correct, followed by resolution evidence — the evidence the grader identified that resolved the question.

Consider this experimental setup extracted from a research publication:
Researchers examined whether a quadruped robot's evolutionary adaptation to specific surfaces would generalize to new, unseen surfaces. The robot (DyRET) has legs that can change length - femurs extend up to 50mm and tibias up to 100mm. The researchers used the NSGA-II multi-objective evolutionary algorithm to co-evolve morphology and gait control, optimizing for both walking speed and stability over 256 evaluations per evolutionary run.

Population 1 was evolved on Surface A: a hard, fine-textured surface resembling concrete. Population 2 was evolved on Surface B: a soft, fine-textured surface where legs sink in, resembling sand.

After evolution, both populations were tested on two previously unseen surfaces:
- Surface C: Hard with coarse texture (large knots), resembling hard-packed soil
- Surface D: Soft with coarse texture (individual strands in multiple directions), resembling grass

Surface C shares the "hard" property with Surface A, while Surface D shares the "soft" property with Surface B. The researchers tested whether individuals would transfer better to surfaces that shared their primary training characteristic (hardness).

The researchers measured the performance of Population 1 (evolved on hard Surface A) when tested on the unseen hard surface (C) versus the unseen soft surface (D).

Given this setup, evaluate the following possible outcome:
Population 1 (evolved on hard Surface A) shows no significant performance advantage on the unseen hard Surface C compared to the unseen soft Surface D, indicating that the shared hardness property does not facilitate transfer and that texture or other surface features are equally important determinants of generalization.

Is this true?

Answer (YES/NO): NO